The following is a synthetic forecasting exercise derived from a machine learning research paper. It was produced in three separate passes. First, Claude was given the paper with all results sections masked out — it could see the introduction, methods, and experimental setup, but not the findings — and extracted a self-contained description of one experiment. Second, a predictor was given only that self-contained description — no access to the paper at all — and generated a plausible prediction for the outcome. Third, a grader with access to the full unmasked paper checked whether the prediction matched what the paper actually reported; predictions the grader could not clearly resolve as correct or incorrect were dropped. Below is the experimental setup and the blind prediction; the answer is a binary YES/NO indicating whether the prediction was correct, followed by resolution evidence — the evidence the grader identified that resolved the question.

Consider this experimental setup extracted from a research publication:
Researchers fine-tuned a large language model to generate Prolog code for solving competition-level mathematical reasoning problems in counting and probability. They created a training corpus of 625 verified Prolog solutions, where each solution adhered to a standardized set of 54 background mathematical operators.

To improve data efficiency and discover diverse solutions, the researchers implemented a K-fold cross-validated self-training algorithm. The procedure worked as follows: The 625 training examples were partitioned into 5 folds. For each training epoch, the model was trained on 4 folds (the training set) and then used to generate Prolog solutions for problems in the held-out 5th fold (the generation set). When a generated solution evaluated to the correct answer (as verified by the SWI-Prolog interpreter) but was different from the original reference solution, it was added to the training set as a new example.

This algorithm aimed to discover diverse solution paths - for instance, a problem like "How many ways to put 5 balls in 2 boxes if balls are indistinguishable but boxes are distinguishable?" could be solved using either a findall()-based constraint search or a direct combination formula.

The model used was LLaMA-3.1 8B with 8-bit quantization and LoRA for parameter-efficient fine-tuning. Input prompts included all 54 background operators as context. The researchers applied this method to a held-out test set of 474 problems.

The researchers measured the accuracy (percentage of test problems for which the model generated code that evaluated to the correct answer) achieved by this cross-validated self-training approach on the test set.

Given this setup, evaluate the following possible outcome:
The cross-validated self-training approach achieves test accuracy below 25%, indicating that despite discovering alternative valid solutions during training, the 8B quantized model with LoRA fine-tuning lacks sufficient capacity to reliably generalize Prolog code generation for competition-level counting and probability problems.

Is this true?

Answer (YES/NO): NO